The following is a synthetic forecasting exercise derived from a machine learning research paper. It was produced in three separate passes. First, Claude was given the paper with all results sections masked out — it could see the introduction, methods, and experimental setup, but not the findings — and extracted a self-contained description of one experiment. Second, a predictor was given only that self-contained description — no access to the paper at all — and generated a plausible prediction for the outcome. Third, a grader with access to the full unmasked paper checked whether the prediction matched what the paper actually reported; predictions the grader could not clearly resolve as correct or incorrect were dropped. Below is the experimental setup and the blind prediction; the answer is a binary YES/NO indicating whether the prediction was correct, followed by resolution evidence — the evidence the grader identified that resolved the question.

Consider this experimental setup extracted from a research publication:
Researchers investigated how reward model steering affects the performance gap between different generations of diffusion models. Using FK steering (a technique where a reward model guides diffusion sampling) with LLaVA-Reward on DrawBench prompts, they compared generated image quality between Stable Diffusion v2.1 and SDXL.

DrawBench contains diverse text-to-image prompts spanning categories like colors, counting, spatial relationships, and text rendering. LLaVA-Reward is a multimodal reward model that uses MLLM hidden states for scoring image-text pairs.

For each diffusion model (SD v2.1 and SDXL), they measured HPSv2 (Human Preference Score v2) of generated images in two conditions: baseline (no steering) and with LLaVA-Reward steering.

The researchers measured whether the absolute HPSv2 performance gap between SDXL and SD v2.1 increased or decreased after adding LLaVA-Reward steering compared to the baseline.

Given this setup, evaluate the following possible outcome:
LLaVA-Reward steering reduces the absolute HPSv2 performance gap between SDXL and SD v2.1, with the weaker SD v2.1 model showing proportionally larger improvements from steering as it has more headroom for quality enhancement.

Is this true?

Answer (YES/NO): YES